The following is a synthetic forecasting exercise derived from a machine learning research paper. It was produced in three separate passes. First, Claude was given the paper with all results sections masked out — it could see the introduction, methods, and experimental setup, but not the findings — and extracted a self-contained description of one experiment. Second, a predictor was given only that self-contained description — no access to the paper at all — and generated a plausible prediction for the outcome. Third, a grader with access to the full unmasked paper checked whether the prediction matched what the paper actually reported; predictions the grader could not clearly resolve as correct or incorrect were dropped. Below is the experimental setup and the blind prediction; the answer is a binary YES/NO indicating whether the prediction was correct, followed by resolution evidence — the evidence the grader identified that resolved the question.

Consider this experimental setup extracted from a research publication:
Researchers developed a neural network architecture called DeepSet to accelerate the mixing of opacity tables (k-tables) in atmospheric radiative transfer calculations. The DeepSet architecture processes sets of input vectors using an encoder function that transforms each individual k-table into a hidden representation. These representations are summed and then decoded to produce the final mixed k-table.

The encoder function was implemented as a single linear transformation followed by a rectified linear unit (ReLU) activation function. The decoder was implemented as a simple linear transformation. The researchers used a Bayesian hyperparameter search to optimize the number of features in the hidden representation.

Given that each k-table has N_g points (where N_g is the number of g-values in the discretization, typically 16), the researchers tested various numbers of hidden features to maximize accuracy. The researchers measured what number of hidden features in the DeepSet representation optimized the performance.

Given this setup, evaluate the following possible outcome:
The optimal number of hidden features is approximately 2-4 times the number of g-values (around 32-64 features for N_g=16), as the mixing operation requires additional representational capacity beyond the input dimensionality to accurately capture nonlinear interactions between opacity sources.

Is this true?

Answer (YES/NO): NO